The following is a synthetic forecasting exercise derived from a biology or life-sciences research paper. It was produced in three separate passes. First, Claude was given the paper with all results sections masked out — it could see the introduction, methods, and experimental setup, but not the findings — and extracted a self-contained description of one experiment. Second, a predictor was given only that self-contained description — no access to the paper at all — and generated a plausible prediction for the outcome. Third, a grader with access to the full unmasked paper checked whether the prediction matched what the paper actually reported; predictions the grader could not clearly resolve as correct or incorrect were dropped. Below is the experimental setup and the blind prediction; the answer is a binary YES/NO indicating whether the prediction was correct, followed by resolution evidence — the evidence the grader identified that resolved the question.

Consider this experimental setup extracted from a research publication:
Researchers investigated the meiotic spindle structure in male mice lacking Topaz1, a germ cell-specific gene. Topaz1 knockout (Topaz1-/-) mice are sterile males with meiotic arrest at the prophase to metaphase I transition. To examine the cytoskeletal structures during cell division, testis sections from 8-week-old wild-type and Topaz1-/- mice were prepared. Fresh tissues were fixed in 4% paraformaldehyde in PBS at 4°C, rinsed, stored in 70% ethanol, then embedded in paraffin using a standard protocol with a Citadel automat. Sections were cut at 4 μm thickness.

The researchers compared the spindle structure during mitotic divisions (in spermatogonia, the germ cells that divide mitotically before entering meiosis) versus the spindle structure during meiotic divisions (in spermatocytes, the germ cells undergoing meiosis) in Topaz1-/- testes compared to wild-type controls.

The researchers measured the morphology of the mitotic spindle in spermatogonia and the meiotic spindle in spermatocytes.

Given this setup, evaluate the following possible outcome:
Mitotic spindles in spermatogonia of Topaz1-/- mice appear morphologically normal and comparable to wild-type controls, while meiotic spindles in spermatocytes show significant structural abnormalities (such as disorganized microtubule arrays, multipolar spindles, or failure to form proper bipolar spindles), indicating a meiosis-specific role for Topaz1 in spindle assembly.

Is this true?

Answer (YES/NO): YES